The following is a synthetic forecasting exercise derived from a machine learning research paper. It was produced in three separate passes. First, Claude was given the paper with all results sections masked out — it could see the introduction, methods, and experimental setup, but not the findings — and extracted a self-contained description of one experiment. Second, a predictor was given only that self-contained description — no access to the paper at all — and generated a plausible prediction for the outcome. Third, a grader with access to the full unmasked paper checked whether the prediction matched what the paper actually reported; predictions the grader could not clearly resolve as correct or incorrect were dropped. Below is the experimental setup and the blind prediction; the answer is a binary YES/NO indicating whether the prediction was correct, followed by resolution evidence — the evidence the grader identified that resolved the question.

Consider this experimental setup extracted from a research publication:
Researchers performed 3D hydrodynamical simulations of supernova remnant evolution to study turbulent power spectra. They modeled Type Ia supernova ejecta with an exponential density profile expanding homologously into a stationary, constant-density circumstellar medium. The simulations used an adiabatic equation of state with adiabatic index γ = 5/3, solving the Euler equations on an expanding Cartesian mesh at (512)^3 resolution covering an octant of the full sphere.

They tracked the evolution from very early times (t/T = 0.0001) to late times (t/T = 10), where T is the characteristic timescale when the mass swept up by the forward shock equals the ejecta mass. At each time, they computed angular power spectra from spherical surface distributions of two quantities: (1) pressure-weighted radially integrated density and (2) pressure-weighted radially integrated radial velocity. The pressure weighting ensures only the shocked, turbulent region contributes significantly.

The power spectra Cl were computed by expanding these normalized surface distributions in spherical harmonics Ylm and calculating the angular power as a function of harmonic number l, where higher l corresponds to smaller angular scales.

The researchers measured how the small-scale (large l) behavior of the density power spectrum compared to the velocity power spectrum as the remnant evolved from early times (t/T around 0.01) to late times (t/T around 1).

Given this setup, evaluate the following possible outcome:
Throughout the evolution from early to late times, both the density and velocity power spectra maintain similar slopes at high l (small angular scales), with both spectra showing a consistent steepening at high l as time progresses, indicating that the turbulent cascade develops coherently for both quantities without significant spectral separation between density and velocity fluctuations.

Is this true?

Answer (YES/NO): NO